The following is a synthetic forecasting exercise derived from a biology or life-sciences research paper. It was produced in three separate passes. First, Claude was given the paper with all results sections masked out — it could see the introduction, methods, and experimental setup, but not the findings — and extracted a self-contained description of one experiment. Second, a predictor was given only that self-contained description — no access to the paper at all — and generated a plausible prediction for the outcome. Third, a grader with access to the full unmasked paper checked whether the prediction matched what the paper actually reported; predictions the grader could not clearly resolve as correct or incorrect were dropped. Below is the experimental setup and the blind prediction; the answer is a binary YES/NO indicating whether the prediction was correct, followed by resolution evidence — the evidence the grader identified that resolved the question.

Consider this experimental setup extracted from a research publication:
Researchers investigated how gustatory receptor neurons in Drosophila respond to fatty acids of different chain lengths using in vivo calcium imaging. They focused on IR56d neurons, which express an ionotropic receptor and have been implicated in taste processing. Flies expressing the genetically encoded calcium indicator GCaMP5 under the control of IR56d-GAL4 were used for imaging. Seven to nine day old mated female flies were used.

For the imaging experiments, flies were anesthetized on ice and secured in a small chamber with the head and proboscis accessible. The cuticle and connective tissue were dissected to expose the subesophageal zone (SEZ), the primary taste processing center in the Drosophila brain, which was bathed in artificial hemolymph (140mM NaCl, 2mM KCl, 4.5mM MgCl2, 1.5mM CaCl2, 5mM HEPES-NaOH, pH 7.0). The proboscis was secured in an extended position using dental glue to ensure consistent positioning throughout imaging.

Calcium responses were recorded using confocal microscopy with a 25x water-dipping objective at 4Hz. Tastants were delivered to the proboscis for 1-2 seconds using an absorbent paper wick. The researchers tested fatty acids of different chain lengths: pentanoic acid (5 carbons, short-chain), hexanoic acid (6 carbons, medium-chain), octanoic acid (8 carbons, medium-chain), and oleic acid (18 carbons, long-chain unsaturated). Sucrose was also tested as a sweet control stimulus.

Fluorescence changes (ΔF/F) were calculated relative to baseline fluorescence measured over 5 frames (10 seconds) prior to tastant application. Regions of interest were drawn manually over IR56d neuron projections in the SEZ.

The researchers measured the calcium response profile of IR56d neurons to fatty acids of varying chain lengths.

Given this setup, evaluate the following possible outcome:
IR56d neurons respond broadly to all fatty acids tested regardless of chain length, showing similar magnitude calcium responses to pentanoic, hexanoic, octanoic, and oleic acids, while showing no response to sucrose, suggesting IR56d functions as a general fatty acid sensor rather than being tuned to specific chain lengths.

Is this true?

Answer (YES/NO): NO